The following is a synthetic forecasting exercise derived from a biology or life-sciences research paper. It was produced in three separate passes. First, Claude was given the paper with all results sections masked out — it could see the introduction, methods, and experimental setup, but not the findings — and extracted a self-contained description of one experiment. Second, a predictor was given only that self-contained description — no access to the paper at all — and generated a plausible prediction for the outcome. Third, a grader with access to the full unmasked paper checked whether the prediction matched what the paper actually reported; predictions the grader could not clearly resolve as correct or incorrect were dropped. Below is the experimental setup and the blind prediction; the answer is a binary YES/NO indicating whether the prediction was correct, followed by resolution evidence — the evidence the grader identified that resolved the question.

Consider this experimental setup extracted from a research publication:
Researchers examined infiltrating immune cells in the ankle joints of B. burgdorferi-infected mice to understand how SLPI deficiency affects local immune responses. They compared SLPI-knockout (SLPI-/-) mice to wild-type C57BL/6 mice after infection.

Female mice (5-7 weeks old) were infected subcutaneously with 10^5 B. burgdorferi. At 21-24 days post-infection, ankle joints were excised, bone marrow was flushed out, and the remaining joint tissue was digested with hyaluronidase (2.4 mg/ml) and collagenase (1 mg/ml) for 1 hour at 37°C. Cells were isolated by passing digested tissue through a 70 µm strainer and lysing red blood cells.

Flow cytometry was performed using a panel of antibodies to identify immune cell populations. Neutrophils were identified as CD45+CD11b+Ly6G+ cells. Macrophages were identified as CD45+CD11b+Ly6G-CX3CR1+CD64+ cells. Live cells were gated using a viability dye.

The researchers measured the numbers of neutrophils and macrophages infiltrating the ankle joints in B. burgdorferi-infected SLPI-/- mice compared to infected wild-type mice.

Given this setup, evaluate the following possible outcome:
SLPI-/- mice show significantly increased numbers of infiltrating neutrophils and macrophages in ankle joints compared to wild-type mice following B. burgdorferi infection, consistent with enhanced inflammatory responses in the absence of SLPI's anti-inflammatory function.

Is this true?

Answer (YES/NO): YES